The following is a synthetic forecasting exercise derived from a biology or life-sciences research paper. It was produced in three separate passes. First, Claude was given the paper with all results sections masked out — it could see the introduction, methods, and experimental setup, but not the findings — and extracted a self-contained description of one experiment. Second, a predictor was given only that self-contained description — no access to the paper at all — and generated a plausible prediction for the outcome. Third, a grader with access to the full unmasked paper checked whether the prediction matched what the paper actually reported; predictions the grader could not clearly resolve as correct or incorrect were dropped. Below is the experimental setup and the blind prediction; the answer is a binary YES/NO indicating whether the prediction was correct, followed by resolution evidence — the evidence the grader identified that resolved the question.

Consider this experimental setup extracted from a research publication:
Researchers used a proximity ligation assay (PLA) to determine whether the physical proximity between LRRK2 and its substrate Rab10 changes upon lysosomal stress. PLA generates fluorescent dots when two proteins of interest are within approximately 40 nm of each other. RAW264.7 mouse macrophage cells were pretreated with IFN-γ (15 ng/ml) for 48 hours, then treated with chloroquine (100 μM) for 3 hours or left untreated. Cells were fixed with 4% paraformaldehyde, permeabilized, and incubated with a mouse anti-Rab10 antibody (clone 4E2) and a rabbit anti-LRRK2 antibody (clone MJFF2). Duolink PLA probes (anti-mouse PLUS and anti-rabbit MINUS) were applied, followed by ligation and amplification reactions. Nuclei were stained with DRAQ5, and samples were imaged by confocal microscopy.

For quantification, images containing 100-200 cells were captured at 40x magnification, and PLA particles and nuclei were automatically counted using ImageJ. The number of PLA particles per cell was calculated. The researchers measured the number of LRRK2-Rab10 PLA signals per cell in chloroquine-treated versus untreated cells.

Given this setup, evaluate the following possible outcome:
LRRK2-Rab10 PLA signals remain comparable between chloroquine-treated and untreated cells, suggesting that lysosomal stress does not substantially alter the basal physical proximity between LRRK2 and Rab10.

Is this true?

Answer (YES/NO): NO